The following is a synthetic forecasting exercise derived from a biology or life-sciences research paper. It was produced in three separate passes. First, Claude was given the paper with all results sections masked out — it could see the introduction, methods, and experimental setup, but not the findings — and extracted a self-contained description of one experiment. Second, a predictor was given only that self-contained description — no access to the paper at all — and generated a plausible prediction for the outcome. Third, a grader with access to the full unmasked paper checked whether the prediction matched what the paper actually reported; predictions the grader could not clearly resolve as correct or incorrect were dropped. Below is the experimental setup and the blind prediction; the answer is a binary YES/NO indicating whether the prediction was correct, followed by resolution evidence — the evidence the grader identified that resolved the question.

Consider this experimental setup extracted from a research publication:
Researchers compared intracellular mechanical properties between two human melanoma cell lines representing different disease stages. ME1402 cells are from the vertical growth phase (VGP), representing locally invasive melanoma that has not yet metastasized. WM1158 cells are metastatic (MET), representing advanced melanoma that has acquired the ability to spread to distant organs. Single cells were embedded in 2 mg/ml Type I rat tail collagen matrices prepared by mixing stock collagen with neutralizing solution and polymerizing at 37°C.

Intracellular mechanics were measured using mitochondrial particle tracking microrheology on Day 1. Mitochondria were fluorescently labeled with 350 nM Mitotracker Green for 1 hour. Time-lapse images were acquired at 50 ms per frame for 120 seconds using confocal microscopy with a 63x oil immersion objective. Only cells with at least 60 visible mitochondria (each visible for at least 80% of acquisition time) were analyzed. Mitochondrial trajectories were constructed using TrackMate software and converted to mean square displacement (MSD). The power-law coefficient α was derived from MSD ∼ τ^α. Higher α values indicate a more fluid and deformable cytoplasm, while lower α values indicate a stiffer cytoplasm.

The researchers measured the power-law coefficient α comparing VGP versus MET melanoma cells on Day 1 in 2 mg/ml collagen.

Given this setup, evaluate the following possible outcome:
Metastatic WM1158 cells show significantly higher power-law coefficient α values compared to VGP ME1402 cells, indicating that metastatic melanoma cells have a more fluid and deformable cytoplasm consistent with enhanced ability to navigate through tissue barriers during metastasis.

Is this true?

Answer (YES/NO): NO